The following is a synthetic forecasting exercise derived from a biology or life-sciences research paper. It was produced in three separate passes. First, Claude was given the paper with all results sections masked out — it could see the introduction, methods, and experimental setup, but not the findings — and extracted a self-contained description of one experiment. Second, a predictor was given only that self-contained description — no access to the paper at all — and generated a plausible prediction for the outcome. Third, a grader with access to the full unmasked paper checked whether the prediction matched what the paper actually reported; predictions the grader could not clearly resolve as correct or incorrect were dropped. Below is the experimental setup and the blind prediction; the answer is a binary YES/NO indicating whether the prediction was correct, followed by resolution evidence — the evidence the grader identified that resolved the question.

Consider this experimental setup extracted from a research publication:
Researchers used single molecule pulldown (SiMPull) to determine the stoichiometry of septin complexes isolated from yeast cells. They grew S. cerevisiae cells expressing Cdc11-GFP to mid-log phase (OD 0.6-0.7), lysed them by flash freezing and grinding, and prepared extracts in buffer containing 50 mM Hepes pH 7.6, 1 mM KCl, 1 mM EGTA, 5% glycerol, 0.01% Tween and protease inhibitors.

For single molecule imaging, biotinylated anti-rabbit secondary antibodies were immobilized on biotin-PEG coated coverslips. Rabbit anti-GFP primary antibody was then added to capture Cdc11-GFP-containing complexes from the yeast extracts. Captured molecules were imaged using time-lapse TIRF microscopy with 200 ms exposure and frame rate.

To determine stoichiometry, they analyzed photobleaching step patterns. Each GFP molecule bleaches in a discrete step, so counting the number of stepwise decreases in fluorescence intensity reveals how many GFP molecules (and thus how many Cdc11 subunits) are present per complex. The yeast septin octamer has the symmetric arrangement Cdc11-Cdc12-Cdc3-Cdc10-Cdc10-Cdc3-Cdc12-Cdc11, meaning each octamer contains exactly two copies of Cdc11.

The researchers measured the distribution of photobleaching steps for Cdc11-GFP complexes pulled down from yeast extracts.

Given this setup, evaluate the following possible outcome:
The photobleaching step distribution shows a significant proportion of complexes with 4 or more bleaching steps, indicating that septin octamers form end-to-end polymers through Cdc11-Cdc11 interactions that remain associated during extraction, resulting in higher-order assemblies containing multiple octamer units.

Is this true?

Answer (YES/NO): NO